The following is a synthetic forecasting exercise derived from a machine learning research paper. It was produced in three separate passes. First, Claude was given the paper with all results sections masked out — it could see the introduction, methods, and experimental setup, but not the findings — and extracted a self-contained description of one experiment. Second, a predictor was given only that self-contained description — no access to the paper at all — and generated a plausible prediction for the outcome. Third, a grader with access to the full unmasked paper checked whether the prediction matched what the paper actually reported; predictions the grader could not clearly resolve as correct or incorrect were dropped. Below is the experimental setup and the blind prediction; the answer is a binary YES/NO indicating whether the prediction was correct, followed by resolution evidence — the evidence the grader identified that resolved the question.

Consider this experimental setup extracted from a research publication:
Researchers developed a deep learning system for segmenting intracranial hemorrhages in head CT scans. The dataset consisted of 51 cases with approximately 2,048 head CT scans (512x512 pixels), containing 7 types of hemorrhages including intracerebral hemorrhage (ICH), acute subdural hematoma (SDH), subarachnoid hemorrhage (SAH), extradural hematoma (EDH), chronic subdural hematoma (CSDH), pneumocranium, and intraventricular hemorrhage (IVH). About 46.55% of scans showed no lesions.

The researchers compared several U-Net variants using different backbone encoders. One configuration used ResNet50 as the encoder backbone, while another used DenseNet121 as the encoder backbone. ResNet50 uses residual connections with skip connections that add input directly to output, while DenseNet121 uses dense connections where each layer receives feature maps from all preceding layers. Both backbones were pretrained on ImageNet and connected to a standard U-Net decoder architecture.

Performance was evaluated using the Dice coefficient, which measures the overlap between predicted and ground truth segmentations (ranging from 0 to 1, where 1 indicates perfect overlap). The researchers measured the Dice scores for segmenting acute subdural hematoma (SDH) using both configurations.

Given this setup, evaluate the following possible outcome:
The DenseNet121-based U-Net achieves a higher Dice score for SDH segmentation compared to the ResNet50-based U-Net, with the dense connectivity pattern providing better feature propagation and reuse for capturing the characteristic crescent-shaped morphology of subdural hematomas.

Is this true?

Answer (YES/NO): YES